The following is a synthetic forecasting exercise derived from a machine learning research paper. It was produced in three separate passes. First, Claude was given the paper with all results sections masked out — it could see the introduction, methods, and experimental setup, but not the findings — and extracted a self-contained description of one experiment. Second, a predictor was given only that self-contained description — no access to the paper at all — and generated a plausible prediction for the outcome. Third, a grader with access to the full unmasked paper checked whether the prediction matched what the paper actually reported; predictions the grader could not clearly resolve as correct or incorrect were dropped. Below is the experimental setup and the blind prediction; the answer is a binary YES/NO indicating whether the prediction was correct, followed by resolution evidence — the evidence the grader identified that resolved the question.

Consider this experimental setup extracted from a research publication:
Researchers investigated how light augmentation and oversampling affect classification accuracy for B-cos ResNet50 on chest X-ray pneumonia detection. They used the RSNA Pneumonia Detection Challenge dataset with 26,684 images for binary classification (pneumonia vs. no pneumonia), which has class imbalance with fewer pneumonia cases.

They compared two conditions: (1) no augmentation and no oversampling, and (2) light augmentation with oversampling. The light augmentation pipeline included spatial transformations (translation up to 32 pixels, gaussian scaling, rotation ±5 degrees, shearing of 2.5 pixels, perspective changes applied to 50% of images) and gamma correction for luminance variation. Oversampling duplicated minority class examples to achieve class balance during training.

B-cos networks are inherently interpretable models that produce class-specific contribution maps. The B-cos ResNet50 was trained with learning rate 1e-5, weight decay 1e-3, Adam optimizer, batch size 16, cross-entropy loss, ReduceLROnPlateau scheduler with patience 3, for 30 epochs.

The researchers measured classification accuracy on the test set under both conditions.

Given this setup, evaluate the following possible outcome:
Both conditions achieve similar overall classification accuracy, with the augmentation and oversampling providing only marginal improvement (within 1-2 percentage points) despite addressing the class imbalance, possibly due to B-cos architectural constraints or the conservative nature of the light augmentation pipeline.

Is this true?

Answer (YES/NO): NO